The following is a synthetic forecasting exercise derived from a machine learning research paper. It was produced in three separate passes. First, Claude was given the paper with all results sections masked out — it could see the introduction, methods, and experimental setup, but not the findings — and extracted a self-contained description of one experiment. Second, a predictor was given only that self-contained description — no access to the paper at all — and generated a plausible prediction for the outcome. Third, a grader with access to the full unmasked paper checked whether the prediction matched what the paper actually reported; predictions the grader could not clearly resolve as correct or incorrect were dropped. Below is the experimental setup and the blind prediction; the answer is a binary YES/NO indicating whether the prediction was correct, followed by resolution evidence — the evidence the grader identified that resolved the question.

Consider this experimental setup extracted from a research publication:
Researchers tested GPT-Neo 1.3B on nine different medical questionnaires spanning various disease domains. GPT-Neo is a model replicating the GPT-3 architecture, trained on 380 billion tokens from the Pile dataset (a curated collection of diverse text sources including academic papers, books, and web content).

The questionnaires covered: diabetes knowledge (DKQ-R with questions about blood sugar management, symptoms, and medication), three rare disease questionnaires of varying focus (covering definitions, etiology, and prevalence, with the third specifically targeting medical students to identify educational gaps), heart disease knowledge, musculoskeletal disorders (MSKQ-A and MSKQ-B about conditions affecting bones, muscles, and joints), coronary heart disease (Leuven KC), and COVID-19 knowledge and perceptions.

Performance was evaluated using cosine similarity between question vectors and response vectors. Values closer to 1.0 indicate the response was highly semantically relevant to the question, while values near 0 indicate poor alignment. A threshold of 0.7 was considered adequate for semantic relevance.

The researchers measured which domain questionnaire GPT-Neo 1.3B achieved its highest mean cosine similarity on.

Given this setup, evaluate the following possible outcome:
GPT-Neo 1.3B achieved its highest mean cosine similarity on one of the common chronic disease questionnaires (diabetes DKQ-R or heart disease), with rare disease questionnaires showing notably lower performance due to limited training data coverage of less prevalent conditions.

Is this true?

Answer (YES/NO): NO